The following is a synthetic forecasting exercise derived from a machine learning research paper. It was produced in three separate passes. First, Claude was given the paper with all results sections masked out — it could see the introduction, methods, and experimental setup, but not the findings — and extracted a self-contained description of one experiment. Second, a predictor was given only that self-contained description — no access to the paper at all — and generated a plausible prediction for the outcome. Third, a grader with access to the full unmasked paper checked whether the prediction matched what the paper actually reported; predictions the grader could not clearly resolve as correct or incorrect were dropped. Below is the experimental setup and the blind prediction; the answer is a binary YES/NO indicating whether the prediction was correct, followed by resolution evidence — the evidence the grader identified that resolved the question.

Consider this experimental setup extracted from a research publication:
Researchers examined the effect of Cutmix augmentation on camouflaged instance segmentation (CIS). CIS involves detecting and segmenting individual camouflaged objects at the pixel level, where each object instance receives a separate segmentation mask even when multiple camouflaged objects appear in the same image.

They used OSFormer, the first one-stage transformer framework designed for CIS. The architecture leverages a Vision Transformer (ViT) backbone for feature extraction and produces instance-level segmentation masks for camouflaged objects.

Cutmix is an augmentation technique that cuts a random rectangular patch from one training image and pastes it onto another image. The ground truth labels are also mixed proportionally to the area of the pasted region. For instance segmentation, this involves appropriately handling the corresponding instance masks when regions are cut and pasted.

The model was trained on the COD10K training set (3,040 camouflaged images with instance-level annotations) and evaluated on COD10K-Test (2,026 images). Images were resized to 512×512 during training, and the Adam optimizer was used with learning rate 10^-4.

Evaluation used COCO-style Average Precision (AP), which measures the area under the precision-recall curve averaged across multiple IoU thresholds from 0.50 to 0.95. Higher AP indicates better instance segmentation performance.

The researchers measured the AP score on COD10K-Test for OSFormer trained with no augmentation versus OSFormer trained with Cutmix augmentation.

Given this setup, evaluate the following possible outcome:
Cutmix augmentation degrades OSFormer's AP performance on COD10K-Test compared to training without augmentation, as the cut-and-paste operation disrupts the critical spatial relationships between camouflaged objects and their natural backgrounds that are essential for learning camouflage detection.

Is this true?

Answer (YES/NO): YES